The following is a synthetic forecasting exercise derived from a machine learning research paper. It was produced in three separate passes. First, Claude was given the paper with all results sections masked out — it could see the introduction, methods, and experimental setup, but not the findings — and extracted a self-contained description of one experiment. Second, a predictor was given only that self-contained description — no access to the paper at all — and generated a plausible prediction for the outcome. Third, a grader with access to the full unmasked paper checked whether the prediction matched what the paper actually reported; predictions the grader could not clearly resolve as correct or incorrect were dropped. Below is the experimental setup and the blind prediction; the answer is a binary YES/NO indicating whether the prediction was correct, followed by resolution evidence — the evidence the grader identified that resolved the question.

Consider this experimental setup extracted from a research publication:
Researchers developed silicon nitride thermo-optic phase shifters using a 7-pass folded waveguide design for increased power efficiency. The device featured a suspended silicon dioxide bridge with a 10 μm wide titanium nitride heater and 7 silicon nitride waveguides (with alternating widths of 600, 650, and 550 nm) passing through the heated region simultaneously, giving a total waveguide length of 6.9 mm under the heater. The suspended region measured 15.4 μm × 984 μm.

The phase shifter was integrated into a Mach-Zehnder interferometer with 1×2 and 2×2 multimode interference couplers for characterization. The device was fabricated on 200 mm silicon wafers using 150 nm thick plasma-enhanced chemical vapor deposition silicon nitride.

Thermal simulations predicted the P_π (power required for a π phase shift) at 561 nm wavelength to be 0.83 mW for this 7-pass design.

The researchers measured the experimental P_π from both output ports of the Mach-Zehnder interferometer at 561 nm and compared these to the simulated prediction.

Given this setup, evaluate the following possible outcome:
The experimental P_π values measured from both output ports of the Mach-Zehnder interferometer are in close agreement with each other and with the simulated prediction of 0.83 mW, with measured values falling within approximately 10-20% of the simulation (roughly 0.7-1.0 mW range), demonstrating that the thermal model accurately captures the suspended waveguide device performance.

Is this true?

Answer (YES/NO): NO